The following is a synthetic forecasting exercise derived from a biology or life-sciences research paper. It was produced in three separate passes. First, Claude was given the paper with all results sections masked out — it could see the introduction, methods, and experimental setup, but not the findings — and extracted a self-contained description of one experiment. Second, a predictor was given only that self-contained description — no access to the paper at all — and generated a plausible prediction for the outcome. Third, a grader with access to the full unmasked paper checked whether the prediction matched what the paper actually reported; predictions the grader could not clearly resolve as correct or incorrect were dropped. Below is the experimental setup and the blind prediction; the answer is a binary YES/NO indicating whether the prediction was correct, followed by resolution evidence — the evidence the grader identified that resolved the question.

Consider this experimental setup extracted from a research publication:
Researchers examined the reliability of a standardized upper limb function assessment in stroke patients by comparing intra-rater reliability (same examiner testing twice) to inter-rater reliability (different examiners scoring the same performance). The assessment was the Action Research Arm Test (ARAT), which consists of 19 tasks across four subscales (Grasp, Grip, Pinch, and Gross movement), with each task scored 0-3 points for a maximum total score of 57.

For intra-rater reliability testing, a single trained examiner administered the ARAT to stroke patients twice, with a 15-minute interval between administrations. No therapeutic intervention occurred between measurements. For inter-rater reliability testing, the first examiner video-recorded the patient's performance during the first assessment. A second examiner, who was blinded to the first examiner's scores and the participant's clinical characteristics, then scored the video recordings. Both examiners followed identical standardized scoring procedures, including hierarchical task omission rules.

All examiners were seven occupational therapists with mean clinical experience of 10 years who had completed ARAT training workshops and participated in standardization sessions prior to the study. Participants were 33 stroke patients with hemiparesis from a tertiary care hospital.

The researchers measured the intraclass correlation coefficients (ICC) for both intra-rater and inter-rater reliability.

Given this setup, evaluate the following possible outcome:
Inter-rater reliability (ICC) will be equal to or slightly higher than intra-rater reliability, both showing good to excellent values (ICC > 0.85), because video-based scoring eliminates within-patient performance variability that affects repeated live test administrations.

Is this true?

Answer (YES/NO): NO